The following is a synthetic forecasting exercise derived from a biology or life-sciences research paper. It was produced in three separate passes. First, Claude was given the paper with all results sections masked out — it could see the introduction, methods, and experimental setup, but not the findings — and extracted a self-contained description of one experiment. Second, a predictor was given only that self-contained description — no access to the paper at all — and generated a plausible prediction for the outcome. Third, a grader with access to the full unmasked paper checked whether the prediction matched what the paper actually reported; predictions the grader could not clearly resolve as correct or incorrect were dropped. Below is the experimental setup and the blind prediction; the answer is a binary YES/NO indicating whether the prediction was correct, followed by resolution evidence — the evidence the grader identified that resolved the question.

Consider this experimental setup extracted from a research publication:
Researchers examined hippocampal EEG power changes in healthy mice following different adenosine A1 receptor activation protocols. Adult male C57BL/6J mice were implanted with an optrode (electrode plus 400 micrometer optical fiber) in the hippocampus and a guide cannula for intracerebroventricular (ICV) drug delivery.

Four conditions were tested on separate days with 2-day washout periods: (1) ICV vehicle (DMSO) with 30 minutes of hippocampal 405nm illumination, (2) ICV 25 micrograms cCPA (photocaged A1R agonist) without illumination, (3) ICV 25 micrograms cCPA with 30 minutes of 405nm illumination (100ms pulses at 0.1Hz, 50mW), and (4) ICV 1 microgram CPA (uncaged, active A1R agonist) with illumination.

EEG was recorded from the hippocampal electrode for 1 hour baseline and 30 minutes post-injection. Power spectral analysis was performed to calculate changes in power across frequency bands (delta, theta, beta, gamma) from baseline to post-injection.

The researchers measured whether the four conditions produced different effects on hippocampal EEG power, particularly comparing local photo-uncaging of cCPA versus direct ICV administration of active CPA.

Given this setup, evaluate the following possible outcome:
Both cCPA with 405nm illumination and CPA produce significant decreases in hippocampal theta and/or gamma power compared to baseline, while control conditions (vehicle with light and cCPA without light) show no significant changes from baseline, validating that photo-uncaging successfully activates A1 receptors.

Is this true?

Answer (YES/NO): NO